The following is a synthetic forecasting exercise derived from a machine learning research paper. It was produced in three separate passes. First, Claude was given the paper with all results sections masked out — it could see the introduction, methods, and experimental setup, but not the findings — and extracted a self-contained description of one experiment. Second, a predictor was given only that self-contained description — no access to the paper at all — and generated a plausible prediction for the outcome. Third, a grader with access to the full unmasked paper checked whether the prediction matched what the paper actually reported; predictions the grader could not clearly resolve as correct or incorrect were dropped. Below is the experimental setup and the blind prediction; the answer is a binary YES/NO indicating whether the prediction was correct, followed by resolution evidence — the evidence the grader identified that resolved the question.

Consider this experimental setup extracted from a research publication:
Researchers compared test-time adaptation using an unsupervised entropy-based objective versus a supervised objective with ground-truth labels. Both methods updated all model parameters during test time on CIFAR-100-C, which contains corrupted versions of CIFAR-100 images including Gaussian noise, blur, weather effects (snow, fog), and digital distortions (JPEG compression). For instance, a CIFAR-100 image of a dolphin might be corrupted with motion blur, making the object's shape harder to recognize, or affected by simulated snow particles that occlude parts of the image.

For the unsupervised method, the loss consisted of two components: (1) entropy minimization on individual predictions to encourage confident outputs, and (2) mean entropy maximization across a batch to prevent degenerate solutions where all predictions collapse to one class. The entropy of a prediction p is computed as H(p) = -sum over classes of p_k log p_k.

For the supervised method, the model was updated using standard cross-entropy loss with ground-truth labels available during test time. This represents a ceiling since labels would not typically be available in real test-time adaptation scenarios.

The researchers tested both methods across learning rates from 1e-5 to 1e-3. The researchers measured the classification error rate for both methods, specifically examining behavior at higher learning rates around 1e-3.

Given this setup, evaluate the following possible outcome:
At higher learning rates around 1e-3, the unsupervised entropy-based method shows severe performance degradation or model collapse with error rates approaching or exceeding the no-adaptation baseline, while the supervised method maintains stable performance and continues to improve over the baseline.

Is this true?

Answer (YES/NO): NO